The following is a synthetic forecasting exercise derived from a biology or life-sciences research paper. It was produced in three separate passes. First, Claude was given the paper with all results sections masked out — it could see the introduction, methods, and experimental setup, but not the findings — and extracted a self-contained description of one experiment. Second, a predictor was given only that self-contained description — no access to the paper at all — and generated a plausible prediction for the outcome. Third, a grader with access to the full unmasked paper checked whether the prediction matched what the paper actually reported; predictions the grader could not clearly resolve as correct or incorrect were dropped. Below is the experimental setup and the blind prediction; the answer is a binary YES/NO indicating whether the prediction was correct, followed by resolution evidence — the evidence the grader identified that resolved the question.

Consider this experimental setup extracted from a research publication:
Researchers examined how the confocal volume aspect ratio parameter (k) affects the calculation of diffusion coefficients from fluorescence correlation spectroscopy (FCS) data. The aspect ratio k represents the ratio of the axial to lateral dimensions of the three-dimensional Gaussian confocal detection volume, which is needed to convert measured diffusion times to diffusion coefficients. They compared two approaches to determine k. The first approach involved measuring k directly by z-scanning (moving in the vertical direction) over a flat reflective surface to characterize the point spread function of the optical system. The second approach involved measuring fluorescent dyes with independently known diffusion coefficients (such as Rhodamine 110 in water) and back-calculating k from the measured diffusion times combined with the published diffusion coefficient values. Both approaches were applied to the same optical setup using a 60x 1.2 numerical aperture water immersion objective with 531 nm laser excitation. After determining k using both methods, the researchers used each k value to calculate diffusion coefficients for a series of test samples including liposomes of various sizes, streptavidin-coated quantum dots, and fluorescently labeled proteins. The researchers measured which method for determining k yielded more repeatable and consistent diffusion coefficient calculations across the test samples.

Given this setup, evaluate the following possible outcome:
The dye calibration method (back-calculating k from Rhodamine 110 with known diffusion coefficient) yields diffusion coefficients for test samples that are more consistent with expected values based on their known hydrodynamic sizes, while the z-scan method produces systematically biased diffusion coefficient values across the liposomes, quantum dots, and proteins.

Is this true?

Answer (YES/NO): NO